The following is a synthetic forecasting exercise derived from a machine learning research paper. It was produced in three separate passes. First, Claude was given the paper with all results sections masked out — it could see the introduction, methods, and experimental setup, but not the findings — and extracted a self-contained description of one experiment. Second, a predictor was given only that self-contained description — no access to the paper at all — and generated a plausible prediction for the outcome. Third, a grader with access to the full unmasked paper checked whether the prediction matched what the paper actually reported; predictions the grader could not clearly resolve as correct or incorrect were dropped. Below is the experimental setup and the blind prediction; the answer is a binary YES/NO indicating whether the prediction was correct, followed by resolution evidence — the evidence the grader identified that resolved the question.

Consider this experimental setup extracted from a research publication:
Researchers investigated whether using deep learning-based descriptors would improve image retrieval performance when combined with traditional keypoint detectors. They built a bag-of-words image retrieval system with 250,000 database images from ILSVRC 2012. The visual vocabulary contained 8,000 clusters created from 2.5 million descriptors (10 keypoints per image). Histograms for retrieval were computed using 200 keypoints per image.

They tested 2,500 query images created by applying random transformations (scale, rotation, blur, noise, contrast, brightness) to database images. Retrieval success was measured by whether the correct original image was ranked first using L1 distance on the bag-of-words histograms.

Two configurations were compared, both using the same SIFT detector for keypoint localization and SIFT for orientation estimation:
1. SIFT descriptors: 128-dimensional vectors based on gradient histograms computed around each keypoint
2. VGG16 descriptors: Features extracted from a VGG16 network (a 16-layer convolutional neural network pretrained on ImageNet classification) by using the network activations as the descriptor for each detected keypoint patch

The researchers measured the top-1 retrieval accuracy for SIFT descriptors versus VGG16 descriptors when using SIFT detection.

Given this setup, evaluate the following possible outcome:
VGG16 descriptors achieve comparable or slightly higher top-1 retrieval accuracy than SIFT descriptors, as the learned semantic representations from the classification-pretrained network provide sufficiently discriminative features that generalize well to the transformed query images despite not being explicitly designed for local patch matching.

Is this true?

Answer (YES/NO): NO